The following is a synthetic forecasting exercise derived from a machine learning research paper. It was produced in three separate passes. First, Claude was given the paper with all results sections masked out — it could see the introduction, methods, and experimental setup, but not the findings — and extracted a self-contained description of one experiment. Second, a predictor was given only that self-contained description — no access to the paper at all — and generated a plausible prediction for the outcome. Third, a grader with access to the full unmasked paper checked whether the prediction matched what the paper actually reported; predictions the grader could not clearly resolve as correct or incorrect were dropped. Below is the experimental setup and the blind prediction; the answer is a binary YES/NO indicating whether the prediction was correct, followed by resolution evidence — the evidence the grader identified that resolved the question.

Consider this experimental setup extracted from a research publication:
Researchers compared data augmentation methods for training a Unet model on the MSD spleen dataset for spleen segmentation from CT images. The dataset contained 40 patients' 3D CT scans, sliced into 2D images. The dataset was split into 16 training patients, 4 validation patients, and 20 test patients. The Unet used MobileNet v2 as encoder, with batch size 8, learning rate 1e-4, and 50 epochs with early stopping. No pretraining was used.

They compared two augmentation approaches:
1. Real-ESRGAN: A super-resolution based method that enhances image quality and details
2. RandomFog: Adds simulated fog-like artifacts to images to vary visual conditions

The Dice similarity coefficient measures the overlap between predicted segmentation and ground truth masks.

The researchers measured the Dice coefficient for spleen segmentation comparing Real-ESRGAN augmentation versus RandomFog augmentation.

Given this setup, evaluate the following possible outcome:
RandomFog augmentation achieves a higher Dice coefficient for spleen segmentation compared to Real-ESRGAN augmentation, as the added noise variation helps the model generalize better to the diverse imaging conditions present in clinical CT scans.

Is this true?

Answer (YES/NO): NO